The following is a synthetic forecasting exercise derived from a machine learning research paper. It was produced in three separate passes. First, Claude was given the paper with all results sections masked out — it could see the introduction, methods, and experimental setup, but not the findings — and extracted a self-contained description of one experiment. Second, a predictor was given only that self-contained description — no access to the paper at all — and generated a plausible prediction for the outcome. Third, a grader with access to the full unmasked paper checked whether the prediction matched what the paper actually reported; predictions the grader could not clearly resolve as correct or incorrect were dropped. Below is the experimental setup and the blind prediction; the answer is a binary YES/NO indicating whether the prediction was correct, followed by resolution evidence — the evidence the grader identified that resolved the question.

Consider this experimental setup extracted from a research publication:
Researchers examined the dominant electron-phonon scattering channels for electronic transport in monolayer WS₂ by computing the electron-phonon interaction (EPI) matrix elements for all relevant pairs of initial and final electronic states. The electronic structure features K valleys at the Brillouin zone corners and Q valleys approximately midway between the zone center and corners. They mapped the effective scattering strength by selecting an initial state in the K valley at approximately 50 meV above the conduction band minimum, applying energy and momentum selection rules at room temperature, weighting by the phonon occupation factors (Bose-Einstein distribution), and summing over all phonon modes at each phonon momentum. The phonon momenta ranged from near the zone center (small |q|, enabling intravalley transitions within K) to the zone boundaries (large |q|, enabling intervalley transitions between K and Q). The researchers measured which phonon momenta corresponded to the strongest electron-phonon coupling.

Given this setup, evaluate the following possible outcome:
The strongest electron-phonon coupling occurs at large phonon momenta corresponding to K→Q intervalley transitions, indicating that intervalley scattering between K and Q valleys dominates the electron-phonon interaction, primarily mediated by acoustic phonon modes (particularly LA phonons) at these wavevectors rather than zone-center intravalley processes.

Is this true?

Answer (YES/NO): YES